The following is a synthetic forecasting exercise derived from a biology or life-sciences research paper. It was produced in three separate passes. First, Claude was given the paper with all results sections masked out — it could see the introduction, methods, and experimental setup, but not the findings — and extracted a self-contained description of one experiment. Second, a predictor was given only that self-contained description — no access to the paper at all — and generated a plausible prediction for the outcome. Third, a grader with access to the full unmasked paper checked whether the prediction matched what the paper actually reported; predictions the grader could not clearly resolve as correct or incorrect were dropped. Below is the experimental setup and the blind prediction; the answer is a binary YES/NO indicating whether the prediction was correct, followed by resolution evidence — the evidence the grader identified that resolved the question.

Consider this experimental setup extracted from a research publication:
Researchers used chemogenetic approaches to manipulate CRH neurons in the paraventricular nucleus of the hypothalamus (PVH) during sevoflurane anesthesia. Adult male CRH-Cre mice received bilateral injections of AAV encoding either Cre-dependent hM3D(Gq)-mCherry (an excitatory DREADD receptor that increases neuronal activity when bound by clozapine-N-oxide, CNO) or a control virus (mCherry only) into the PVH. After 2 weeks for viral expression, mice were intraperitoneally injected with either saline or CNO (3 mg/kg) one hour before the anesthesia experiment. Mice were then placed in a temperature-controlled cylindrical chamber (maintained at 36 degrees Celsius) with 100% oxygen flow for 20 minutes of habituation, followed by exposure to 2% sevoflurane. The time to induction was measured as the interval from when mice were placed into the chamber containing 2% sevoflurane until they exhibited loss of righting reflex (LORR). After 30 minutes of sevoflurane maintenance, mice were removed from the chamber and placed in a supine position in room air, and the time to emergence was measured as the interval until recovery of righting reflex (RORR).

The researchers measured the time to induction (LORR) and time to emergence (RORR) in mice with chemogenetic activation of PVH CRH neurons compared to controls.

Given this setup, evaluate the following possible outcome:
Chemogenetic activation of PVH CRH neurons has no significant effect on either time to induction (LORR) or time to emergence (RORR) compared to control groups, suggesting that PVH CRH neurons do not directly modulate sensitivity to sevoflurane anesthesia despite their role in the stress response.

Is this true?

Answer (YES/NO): NO